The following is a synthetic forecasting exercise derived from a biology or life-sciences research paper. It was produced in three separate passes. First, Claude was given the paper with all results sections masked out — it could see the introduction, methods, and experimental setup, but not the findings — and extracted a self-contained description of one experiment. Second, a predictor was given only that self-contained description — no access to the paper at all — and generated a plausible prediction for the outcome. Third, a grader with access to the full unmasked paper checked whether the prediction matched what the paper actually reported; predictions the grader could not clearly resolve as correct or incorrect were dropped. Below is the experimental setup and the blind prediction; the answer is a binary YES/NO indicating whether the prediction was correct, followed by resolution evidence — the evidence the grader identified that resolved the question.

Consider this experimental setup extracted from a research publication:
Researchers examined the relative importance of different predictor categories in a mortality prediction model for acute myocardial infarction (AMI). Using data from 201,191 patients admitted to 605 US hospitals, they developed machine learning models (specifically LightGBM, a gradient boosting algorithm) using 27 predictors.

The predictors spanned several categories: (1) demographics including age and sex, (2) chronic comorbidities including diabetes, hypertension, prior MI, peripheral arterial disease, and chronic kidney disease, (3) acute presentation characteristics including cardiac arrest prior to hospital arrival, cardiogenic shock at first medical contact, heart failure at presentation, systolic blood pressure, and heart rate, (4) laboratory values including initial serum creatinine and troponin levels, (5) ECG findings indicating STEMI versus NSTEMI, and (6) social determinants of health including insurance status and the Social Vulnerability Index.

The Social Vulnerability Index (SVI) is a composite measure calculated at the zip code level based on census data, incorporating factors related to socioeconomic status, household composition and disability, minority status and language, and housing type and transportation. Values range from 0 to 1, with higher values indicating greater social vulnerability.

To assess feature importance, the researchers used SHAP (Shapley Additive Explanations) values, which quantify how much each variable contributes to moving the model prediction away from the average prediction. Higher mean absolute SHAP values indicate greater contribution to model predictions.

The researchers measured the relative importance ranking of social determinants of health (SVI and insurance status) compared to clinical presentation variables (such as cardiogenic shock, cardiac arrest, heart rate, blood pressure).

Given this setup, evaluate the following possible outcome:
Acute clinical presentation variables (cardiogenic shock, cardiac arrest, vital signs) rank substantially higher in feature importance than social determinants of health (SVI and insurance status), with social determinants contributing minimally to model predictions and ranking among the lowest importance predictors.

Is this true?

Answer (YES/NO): NO